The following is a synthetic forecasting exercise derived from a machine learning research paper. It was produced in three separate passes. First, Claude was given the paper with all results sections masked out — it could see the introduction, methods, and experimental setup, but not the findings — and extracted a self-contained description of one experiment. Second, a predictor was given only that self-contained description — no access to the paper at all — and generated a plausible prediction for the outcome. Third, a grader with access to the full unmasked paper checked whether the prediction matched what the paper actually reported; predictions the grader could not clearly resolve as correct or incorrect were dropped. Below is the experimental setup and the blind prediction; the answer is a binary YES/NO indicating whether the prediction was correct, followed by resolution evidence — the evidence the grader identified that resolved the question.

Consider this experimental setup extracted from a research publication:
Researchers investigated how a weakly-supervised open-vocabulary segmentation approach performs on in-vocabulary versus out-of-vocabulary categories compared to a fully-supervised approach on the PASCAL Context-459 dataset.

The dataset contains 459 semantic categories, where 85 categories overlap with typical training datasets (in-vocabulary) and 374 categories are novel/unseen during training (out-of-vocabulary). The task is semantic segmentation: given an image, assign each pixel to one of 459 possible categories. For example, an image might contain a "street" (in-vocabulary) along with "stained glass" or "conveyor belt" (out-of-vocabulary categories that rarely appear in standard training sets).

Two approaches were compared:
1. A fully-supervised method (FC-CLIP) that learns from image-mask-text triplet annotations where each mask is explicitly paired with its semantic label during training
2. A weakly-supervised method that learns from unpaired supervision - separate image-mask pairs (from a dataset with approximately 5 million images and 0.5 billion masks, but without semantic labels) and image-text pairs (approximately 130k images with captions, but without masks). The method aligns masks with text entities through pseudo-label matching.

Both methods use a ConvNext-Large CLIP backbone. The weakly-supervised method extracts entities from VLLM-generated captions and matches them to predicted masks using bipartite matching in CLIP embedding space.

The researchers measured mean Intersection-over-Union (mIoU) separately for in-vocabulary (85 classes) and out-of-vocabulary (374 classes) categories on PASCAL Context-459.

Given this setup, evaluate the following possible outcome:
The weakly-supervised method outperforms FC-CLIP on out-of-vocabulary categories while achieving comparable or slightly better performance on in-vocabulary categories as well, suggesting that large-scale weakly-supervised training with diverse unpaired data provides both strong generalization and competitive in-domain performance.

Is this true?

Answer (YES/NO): NO